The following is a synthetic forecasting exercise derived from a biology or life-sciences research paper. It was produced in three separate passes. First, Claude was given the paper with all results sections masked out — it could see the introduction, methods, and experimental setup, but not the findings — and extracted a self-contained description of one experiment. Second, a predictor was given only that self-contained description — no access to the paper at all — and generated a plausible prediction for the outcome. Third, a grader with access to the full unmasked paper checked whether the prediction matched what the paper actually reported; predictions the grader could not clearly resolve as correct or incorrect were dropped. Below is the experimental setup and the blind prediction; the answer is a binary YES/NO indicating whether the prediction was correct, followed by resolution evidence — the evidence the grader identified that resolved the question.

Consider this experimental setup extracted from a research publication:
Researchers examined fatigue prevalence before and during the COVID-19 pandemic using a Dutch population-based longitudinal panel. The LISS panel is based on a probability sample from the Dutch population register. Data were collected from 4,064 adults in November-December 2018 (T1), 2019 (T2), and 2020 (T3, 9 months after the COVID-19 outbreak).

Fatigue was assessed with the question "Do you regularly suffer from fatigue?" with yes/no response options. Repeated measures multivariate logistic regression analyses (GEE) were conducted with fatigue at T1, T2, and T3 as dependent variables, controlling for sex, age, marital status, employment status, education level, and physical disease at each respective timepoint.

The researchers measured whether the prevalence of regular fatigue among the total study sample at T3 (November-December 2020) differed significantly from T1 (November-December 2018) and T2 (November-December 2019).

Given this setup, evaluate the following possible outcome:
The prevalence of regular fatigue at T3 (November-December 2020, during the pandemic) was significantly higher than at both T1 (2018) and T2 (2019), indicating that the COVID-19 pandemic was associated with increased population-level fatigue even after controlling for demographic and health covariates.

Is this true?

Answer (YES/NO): NO